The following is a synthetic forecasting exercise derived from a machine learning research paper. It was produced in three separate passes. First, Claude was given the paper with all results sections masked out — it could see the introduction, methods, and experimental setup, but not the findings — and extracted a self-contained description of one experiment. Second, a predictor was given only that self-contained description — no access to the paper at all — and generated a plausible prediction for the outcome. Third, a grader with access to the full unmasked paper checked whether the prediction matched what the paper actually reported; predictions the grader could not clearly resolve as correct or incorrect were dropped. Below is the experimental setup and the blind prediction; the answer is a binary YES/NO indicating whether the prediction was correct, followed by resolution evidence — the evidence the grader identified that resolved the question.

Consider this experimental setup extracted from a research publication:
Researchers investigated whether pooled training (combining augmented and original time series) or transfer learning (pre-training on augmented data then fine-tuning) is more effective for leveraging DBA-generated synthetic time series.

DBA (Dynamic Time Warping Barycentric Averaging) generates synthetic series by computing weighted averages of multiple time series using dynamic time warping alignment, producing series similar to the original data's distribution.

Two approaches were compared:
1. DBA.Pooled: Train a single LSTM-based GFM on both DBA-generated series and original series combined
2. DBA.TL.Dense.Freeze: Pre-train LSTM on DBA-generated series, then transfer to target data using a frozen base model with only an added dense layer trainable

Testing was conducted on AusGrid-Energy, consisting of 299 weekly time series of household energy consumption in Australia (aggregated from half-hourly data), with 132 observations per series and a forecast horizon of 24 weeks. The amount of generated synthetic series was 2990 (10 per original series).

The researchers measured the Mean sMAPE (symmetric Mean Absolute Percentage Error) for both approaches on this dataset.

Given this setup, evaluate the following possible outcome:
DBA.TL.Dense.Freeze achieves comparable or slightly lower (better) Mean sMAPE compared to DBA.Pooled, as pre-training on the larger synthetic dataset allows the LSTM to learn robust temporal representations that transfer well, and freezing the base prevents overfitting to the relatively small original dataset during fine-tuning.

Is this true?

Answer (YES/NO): YES